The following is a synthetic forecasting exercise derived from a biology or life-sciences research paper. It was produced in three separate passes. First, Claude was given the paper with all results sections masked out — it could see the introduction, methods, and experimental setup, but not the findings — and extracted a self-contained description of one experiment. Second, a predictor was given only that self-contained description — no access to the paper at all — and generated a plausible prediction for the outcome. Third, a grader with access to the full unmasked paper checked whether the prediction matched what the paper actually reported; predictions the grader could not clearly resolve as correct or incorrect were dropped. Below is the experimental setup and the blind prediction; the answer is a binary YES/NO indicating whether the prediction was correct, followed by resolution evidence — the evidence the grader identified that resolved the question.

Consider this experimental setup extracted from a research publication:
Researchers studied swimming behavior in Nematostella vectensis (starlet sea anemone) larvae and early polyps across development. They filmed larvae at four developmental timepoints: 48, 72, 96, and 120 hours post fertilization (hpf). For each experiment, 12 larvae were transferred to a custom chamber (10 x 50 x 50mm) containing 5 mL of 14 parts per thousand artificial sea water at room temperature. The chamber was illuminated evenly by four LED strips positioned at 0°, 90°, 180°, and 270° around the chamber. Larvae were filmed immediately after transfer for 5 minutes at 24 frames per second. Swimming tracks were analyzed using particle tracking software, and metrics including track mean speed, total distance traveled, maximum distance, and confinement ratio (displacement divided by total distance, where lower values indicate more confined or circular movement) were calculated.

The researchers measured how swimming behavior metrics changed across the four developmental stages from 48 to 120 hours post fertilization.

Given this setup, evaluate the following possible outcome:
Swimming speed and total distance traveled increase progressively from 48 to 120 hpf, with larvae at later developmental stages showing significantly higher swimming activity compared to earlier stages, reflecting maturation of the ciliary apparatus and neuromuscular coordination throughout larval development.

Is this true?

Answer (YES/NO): NO